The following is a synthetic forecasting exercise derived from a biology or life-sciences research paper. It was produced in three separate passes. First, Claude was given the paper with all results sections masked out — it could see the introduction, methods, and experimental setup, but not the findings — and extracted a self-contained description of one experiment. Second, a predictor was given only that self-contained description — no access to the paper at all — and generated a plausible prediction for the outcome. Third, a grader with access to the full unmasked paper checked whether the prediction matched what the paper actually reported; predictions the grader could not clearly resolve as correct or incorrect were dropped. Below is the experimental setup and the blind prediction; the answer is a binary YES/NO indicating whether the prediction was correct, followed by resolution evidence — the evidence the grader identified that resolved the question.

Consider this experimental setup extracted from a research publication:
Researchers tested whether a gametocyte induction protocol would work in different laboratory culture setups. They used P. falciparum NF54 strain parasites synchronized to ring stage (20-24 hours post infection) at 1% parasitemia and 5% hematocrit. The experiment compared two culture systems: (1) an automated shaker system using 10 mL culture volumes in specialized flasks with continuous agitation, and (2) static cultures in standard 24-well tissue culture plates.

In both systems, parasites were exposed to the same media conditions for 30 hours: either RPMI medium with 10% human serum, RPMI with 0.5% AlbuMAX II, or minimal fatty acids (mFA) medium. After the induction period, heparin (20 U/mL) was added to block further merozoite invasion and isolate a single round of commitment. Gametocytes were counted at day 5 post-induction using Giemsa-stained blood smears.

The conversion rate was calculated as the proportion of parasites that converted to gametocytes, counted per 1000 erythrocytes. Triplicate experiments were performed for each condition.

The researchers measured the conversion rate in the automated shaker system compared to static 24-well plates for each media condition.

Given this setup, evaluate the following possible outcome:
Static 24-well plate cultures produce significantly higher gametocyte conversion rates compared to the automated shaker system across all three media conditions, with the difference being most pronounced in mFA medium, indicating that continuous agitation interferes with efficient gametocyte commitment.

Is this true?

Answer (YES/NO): NO